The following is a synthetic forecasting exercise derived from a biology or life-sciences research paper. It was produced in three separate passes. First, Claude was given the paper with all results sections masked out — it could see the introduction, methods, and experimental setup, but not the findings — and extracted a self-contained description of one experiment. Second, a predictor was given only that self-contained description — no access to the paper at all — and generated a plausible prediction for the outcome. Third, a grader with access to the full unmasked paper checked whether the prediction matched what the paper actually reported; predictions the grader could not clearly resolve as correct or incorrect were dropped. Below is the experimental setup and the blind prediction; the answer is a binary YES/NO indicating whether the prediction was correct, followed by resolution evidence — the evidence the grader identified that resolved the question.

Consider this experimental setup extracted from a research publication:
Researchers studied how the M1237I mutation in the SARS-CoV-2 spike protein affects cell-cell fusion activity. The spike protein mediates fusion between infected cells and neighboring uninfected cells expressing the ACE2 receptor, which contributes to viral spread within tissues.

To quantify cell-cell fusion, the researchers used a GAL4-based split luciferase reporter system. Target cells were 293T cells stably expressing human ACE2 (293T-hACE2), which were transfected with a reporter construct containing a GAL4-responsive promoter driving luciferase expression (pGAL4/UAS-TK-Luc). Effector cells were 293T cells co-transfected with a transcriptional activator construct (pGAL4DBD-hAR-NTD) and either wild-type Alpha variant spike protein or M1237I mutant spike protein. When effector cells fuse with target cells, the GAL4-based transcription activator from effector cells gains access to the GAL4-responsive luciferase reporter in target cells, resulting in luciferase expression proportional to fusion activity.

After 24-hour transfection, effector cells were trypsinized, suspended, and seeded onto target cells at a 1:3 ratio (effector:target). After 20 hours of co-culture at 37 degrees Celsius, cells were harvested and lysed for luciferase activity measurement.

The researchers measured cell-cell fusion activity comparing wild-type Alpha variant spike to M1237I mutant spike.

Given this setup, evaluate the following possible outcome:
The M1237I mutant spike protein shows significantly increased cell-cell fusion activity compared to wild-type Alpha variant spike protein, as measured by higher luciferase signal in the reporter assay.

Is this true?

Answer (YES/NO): NO